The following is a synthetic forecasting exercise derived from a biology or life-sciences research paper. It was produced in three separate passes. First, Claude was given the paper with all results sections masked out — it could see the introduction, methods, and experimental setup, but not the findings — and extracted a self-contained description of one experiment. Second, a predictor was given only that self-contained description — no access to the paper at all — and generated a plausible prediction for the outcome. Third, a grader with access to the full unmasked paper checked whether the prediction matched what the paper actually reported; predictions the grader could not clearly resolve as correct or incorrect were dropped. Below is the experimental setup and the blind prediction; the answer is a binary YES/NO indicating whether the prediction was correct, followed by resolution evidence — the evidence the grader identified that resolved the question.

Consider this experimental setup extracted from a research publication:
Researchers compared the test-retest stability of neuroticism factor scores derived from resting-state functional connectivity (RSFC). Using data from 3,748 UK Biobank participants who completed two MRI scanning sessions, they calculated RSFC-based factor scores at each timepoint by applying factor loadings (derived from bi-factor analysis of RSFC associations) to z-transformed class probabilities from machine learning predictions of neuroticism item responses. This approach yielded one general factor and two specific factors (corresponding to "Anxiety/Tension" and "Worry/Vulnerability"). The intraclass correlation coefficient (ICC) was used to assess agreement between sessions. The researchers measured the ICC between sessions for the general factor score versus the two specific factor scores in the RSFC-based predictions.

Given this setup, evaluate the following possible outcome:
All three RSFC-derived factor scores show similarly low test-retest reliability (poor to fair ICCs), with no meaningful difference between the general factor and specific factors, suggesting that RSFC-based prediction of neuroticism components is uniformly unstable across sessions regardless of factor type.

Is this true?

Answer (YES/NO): NO